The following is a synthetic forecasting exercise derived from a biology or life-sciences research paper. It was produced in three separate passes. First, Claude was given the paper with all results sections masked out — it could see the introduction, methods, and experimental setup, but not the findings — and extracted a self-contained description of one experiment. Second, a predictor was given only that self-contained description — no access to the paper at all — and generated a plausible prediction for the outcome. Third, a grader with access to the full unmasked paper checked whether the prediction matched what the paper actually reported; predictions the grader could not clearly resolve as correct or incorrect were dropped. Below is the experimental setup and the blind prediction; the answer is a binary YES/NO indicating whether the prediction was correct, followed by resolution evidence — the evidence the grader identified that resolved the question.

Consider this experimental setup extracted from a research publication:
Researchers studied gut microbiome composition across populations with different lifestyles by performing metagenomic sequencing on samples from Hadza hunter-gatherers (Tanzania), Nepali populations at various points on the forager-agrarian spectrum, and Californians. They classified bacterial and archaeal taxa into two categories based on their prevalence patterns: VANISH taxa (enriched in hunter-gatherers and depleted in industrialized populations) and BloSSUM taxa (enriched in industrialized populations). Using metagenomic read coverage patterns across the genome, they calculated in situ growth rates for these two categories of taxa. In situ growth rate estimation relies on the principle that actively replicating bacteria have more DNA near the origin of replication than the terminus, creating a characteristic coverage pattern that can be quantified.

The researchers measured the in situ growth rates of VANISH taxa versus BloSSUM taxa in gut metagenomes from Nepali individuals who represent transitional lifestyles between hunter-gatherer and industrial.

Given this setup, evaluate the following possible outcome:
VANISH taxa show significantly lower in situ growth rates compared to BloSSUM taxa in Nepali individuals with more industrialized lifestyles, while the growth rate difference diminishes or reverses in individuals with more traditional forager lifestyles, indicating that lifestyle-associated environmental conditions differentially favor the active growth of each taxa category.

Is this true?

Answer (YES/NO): NO